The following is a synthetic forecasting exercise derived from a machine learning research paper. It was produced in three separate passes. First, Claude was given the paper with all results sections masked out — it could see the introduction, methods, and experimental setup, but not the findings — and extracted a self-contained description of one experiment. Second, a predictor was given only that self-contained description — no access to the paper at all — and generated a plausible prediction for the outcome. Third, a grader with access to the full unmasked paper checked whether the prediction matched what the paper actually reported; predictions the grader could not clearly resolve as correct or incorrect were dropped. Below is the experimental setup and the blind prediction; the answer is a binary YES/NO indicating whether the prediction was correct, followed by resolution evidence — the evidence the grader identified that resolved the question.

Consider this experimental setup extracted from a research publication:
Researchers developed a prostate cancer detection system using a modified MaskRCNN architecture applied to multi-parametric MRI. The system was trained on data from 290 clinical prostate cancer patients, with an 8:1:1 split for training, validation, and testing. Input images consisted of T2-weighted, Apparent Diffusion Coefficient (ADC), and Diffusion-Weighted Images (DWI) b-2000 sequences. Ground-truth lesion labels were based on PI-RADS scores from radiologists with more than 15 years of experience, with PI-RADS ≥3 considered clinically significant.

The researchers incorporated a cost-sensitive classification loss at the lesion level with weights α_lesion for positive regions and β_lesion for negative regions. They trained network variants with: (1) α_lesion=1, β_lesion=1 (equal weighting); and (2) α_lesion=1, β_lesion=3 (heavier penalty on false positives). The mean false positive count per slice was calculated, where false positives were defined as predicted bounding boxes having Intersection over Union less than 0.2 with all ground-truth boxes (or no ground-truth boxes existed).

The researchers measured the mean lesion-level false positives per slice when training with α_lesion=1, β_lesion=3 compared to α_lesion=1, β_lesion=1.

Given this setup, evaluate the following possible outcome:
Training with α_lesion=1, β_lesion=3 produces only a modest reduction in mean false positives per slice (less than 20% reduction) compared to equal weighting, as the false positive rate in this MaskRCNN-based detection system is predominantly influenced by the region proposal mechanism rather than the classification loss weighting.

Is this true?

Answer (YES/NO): NO